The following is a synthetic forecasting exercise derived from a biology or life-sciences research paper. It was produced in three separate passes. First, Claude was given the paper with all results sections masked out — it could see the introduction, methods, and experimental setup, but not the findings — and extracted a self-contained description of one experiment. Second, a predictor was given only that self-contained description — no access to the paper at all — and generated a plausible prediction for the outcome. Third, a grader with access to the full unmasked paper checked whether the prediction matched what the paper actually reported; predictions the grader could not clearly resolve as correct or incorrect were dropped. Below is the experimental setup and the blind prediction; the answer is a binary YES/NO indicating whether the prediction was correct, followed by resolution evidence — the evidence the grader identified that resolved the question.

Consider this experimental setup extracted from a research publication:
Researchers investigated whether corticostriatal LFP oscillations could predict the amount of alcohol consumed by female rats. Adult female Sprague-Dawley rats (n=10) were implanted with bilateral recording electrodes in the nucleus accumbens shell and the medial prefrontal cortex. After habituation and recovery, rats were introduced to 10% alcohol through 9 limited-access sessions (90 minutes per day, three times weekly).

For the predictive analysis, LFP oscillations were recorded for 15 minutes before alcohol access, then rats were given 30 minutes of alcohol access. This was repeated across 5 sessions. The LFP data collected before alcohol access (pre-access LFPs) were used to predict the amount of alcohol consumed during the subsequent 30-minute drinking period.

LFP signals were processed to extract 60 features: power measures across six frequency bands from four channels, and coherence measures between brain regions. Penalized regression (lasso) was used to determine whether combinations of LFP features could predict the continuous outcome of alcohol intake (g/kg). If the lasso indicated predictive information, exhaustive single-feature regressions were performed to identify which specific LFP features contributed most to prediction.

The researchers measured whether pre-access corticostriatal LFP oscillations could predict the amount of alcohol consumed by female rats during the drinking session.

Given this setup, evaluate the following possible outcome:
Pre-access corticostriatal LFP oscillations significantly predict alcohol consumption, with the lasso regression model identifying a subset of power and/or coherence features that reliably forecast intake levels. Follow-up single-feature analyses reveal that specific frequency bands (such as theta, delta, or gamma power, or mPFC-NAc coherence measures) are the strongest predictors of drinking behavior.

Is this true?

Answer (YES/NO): NO